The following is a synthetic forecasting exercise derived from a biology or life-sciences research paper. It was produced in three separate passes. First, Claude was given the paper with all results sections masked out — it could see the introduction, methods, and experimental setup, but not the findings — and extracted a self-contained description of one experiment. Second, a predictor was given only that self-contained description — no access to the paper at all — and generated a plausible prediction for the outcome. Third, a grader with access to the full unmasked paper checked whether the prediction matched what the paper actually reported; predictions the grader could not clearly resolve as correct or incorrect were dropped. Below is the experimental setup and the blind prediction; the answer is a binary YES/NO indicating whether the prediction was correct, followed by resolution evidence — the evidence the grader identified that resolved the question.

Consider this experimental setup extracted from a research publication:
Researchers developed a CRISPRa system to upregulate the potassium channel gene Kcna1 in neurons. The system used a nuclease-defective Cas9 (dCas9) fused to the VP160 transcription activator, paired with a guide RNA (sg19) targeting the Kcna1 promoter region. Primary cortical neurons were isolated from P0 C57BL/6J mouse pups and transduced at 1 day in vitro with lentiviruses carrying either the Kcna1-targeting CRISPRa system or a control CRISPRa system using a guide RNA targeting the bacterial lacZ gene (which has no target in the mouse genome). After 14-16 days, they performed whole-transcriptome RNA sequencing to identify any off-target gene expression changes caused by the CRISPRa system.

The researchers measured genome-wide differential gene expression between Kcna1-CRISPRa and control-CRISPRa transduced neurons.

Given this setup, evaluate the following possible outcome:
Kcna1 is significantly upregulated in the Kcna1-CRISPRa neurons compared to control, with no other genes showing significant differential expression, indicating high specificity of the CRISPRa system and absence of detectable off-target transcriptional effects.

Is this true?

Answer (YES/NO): YES